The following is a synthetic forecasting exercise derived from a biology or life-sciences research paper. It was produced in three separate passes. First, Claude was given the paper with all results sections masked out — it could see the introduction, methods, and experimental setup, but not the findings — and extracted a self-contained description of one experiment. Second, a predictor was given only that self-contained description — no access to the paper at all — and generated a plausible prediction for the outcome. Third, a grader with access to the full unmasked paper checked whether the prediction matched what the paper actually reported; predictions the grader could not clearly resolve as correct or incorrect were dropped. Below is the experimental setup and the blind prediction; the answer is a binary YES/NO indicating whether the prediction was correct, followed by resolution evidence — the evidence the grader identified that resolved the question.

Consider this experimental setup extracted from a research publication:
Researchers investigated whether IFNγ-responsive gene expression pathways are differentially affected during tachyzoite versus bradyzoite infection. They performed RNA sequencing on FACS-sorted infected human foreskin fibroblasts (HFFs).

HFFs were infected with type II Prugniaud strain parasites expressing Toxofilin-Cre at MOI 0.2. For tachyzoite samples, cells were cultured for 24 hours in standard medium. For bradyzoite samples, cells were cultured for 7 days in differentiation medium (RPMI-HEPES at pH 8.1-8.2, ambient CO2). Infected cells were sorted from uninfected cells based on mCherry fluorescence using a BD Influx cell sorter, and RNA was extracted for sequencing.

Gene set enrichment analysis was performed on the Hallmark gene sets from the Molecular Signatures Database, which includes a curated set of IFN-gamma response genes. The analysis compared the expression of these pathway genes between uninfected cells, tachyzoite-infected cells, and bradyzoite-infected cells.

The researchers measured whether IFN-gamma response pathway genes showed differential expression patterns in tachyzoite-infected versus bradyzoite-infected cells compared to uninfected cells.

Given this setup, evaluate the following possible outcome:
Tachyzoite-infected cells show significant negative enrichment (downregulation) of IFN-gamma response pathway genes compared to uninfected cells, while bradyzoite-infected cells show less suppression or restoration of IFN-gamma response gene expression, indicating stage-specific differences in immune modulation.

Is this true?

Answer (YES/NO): NO